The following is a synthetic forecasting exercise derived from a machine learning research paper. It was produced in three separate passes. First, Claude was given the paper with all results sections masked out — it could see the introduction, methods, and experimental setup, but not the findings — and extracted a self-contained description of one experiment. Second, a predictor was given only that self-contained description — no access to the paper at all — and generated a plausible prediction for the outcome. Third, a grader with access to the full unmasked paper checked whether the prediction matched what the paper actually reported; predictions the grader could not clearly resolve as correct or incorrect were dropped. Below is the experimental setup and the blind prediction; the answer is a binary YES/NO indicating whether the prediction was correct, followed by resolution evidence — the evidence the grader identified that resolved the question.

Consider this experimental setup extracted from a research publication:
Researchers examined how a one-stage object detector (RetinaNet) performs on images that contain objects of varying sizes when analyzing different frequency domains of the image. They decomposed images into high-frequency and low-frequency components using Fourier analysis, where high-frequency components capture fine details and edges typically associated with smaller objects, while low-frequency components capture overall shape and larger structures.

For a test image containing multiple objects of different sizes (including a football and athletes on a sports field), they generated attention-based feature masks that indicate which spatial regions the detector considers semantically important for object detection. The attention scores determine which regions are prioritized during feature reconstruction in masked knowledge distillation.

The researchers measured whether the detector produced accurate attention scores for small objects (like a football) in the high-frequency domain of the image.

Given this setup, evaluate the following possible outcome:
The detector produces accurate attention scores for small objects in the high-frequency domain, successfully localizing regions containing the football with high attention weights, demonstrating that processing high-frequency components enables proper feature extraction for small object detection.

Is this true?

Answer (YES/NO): NO